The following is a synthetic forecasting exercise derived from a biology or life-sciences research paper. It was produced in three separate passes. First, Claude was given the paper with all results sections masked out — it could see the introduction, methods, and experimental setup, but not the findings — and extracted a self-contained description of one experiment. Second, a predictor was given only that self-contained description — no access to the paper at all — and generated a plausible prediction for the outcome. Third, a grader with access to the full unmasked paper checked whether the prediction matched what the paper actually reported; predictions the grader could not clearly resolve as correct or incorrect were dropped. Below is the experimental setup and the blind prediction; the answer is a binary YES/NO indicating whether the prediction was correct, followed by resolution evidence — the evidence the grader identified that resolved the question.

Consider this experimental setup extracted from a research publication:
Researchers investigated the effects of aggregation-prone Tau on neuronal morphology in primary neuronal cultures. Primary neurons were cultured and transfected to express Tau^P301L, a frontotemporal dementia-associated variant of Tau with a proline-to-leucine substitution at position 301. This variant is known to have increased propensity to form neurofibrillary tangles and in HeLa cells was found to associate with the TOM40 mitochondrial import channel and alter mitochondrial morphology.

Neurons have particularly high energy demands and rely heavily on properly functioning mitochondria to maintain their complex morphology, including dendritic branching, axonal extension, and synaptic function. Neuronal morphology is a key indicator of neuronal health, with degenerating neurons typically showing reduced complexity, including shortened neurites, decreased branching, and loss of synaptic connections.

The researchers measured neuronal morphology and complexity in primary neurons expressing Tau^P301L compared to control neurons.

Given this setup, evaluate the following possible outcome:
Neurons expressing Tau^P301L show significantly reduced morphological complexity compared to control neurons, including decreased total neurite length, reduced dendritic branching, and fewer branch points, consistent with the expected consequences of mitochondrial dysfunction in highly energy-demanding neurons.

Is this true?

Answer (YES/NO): NO